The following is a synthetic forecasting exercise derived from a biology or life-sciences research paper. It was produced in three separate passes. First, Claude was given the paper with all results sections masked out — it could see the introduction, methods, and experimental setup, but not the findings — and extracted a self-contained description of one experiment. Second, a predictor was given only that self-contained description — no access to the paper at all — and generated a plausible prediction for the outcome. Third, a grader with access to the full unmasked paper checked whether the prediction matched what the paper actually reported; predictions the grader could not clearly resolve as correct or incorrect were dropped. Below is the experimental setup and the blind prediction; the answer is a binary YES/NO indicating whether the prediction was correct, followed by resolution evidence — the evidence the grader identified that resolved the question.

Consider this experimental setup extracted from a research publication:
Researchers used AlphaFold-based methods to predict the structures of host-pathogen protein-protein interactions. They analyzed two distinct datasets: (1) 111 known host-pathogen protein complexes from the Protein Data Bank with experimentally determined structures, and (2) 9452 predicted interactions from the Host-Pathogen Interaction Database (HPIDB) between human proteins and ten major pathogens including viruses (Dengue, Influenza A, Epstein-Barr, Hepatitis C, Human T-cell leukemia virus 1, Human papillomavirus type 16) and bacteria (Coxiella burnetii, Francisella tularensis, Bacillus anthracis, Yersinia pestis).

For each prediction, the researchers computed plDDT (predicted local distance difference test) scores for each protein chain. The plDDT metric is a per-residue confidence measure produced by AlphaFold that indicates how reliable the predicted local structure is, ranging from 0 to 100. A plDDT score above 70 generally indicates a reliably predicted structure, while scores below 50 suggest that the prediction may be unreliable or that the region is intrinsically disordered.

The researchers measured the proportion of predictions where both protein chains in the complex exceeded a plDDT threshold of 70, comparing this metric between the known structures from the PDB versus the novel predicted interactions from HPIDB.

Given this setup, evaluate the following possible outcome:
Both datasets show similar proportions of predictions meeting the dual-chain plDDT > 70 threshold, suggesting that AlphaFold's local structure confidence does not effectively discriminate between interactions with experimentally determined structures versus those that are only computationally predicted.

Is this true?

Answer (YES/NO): NO